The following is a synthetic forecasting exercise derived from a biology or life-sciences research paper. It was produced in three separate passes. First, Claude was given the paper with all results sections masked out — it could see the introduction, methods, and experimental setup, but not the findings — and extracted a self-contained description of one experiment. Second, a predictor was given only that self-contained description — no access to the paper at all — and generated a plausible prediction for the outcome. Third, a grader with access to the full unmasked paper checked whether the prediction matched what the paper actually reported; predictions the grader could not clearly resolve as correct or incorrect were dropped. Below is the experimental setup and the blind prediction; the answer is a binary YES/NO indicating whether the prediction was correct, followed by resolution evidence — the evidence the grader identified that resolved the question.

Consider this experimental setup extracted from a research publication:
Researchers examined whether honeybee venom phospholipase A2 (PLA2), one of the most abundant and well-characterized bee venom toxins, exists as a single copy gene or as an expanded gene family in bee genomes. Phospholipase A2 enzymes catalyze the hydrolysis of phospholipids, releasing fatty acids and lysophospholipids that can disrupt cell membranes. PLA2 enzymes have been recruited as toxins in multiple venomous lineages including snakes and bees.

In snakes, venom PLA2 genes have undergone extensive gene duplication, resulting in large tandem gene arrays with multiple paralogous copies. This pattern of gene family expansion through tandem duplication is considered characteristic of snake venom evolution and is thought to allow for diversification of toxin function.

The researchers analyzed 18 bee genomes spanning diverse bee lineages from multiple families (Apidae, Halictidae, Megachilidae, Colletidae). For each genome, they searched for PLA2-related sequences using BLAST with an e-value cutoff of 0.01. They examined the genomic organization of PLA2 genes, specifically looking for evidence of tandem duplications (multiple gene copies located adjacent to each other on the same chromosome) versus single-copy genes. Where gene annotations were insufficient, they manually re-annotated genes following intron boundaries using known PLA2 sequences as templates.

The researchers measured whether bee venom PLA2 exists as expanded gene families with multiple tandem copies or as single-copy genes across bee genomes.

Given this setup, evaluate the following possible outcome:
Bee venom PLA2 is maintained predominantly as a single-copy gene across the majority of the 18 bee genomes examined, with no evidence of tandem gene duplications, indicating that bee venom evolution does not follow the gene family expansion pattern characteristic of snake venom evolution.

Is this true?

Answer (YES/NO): YES